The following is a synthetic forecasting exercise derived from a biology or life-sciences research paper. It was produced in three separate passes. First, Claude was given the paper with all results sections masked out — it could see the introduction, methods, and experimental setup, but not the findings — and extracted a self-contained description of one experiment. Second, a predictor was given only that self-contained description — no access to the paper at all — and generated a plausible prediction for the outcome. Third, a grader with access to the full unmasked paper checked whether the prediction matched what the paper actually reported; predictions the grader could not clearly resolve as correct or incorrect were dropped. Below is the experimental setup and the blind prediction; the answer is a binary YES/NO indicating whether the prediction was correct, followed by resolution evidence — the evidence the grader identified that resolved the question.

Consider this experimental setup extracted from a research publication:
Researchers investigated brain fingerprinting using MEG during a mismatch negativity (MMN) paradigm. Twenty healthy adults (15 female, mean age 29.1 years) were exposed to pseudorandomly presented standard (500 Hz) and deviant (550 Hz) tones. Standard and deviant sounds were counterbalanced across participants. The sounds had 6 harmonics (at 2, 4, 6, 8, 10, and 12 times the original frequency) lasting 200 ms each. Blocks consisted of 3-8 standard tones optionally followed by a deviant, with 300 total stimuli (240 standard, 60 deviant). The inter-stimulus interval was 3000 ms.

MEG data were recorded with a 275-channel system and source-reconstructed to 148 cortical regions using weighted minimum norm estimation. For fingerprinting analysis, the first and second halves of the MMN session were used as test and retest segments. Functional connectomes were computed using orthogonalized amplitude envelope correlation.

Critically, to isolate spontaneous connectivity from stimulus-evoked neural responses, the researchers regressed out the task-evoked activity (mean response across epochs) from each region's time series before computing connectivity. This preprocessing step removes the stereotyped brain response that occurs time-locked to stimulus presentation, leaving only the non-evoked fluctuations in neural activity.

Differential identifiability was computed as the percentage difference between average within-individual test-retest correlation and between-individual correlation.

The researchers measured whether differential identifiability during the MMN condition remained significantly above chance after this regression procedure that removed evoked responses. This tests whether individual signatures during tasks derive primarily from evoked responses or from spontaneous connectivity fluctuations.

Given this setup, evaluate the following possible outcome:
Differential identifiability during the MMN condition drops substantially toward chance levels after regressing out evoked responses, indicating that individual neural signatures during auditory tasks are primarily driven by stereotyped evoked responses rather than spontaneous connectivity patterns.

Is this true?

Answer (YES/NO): NO